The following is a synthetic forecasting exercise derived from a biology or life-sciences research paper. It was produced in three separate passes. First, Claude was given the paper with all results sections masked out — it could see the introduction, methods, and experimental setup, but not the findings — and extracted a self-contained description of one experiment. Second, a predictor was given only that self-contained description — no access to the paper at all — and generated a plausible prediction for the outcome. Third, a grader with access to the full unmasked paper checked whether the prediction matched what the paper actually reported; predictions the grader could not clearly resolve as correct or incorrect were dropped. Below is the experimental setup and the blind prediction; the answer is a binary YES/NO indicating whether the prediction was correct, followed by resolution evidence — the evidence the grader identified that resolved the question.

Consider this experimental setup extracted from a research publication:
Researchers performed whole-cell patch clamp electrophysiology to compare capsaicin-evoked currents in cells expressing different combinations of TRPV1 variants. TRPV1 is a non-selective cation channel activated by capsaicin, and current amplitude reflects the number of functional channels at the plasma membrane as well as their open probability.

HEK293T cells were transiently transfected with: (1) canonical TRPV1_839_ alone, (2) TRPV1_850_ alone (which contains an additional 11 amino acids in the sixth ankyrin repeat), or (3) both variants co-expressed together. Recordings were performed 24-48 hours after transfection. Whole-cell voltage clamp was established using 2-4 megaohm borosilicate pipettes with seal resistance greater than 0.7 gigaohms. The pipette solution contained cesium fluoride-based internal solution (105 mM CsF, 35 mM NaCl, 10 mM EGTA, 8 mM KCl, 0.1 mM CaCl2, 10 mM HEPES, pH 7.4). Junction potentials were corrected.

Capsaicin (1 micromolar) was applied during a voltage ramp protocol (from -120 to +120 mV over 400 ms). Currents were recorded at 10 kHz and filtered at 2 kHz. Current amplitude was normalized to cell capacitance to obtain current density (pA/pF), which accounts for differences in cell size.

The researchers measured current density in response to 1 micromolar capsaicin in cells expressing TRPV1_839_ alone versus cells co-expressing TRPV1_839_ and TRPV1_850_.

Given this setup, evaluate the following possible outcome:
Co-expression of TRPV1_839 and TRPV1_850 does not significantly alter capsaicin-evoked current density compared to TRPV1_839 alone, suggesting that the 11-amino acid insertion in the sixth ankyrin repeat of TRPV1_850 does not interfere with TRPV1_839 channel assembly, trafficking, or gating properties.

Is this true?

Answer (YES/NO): NO